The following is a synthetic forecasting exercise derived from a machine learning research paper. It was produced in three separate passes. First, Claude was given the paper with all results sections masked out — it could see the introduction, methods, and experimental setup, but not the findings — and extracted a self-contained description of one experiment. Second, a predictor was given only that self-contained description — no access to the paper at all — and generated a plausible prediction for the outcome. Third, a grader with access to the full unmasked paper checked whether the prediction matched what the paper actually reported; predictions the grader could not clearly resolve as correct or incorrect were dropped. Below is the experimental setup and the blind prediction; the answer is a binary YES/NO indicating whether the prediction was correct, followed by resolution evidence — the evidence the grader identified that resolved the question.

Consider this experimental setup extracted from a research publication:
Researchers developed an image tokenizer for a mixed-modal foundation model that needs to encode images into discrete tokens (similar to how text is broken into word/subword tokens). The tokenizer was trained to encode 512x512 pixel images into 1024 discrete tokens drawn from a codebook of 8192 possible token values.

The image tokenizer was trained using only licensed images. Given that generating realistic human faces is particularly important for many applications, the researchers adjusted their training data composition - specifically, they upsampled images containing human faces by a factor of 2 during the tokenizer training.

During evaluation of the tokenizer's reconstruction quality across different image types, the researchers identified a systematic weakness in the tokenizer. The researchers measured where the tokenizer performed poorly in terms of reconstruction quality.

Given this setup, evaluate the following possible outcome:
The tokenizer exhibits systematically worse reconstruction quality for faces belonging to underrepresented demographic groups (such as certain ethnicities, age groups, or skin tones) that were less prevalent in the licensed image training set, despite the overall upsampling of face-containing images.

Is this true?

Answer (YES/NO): NO